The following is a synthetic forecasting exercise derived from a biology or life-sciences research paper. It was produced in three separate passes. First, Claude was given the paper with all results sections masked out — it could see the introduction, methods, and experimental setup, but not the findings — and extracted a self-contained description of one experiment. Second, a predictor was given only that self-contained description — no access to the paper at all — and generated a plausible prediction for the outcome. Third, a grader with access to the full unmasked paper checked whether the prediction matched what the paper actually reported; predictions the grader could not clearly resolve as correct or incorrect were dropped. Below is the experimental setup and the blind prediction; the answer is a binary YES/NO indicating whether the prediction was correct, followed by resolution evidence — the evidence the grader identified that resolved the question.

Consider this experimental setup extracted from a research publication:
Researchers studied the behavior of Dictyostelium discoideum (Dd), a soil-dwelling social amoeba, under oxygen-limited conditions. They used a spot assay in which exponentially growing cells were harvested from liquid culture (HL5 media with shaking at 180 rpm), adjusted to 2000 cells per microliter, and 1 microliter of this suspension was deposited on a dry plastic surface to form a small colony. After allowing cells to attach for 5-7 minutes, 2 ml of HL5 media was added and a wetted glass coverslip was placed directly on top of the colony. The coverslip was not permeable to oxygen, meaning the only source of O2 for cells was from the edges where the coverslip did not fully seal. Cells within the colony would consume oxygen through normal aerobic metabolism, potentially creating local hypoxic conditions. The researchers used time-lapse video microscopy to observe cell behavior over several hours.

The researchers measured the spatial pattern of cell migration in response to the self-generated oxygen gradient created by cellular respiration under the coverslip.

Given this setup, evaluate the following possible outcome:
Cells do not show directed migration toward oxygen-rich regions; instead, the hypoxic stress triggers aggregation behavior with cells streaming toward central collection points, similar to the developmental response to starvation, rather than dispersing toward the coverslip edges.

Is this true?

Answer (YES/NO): NO